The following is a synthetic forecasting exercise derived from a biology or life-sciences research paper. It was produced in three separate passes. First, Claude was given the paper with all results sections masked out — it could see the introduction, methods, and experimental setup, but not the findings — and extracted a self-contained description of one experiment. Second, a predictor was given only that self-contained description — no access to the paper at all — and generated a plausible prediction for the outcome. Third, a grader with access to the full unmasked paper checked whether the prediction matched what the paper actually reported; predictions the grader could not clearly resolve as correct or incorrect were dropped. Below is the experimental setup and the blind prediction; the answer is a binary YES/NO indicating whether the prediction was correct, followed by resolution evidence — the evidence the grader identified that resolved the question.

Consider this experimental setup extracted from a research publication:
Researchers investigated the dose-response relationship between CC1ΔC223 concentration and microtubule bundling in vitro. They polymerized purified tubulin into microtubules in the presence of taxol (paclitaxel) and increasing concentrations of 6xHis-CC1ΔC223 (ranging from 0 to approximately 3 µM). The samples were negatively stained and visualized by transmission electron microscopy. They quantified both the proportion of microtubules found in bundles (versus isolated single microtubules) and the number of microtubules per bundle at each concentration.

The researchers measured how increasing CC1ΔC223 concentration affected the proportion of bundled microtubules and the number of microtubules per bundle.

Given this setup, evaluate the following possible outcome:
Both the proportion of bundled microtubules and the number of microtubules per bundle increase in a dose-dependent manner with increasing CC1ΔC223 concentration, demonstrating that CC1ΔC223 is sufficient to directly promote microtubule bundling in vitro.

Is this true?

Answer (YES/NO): YES